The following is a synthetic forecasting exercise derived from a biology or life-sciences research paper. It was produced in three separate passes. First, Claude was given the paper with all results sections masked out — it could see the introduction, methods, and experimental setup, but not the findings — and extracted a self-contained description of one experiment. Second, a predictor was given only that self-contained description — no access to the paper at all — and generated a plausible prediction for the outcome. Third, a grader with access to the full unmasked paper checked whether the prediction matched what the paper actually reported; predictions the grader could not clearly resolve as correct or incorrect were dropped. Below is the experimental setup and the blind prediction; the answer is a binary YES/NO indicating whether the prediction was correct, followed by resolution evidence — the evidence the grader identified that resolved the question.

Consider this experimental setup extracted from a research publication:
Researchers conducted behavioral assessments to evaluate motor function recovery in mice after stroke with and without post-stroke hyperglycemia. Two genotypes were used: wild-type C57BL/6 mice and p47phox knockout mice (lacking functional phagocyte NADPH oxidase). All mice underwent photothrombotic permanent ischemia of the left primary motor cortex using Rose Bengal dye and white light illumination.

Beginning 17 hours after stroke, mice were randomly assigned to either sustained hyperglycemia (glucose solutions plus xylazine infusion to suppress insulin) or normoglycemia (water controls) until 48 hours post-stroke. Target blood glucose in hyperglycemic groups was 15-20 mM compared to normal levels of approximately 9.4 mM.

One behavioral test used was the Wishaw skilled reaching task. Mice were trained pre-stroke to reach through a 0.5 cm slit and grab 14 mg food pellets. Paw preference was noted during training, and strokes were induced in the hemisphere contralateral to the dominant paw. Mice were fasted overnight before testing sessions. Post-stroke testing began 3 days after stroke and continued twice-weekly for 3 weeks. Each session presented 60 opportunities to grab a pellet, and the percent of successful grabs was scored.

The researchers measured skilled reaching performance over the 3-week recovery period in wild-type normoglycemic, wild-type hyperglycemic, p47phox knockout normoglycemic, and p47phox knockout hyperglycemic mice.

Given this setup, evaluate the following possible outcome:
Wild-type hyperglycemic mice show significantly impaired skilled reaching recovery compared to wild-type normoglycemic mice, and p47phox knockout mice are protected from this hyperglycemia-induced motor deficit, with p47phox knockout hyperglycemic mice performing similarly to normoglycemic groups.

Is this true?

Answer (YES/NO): YES